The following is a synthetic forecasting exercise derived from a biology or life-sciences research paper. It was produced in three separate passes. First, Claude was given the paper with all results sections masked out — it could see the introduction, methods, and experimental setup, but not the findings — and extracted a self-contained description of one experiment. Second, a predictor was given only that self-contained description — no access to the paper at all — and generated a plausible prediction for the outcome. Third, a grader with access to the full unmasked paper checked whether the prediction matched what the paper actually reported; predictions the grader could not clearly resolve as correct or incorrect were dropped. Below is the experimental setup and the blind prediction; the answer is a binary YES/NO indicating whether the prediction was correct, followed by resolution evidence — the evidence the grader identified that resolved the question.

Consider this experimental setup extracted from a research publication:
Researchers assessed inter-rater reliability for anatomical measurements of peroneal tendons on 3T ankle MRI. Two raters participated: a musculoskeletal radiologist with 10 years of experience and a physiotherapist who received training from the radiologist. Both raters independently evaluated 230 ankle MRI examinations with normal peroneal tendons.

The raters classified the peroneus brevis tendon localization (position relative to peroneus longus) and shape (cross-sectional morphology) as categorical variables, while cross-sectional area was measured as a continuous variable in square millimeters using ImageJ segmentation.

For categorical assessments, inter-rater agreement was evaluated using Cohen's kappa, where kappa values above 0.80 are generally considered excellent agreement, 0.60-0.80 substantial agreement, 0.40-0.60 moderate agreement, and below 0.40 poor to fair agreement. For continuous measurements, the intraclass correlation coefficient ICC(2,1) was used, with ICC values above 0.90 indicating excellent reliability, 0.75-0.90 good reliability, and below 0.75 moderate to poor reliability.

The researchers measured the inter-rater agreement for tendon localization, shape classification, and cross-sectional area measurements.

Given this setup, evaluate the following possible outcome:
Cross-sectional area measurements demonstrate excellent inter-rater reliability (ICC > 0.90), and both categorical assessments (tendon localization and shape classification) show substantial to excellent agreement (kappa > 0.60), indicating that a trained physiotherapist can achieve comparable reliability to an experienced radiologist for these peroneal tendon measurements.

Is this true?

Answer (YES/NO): YES